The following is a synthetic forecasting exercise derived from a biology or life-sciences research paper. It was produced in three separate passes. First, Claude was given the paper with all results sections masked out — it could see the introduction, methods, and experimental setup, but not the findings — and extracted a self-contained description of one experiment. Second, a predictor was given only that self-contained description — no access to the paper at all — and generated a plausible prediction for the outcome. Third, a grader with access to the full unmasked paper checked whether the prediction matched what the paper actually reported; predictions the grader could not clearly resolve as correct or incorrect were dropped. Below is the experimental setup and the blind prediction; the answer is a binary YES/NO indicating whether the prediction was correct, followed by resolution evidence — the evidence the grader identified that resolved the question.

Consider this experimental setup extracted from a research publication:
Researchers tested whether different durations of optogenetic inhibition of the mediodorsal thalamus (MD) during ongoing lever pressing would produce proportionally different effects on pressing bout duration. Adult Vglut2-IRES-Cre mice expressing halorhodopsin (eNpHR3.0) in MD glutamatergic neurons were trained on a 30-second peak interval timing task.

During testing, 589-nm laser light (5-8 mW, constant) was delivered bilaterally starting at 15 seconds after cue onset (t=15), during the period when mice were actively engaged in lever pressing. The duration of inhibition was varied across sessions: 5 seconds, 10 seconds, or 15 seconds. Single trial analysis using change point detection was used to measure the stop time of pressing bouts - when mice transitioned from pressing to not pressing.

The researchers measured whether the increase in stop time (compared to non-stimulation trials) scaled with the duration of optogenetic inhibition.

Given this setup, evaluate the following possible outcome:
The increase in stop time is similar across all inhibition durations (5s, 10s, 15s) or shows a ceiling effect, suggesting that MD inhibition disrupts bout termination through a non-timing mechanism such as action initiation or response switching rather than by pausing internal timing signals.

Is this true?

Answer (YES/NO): NO